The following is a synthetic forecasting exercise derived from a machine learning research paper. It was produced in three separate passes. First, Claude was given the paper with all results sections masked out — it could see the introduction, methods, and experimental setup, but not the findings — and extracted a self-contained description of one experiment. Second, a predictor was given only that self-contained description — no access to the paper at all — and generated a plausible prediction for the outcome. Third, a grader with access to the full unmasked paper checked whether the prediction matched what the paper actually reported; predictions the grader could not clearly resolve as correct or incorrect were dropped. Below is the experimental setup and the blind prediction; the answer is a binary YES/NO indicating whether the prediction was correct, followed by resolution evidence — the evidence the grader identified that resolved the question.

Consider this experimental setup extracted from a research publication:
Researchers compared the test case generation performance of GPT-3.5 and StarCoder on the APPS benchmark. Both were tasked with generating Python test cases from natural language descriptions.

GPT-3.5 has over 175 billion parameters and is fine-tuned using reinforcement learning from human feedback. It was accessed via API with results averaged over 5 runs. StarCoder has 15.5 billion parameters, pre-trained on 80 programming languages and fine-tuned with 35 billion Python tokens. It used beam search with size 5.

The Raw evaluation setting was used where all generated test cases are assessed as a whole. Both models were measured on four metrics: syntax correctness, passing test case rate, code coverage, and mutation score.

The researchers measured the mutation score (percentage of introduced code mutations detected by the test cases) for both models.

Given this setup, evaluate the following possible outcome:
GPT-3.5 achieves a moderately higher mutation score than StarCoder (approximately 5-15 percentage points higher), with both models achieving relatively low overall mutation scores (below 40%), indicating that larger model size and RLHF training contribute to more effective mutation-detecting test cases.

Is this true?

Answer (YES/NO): NO